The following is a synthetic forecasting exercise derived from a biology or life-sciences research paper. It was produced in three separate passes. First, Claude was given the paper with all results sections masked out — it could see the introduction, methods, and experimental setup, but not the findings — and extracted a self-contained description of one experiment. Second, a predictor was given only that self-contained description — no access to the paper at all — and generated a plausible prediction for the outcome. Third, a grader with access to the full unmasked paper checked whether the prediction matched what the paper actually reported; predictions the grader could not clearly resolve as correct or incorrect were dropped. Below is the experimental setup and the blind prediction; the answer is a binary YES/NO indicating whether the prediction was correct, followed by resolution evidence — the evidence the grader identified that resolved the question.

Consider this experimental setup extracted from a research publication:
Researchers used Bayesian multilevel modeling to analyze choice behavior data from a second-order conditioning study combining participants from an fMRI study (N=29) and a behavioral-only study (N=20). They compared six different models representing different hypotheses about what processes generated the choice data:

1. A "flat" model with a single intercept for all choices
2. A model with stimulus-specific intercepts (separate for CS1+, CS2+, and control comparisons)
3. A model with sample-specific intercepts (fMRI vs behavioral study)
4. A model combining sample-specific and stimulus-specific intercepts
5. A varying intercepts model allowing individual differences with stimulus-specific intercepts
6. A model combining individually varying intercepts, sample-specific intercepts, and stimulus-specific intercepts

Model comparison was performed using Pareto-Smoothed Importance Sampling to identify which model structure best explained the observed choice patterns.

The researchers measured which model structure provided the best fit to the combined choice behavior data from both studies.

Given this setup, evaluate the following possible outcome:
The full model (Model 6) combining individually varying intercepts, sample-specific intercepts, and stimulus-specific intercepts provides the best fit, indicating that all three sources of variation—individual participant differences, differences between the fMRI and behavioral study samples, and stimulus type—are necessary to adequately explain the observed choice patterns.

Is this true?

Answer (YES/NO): NO